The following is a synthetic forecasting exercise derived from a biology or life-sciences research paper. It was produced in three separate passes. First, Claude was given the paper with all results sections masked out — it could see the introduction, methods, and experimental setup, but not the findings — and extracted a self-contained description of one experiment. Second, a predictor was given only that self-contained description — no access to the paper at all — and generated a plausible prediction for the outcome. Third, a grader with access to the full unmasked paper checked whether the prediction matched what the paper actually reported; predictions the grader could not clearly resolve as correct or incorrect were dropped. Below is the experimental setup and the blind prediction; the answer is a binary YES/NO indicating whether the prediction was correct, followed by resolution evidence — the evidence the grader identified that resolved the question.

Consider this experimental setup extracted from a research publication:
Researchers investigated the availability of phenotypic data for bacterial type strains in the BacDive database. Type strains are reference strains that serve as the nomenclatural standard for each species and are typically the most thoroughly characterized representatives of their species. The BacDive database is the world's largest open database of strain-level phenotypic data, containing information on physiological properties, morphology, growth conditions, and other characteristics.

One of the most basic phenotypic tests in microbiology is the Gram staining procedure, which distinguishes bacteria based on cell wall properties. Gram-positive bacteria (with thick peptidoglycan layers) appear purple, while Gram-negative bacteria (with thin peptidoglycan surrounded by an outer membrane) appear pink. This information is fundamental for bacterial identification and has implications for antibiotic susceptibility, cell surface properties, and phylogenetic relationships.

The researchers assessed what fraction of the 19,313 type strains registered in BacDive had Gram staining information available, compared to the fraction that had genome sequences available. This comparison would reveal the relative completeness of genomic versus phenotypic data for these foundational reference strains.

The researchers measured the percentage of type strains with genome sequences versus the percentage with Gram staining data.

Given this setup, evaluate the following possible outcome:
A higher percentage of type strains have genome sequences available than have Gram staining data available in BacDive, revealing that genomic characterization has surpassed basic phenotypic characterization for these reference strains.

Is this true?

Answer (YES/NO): YES